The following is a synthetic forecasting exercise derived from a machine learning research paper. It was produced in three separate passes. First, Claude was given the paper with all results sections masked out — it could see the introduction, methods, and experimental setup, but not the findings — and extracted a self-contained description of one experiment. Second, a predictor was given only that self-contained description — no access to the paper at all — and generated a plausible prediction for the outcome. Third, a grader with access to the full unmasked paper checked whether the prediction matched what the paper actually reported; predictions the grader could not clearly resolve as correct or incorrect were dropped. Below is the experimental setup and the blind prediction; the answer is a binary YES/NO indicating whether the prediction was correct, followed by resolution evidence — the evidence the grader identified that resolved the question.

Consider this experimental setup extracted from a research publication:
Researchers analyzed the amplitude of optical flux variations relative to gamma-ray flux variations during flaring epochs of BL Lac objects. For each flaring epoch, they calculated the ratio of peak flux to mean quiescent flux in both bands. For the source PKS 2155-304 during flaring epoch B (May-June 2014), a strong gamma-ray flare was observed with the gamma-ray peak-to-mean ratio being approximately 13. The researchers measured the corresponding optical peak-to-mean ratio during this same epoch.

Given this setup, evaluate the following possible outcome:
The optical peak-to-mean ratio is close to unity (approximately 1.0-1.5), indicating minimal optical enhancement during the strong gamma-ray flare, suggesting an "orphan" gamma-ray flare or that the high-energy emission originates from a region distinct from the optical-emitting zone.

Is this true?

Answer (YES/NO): NO